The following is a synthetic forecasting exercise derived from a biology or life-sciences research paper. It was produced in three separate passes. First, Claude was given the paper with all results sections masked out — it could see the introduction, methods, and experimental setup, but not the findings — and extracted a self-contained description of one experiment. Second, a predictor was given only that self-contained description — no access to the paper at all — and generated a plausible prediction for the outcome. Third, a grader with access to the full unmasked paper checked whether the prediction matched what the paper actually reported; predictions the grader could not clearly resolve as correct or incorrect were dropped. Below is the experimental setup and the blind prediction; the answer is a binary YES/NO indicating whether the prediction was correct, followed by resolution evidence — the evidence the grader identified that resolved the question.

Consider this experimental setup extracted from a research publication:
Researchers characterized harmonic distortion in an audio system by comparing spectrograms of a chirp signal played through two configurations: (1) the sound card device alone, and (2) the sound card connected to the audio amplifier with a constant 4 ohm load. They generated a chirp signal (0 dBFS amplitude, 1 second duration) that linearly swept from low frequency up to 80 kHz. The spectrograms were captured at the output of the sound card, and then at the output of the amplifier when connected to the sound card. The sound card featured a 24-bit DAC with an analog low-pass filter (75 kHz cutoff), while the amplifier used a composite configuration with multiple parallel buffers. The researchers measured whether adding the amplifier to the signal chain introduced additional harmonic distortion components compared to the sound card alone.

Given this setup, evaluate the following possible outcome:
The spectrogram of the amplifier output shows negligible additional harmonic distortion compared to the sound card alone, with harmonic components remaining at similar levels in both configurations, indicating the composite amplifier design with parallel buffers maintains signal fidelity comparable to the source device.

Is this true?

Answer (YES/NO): NO